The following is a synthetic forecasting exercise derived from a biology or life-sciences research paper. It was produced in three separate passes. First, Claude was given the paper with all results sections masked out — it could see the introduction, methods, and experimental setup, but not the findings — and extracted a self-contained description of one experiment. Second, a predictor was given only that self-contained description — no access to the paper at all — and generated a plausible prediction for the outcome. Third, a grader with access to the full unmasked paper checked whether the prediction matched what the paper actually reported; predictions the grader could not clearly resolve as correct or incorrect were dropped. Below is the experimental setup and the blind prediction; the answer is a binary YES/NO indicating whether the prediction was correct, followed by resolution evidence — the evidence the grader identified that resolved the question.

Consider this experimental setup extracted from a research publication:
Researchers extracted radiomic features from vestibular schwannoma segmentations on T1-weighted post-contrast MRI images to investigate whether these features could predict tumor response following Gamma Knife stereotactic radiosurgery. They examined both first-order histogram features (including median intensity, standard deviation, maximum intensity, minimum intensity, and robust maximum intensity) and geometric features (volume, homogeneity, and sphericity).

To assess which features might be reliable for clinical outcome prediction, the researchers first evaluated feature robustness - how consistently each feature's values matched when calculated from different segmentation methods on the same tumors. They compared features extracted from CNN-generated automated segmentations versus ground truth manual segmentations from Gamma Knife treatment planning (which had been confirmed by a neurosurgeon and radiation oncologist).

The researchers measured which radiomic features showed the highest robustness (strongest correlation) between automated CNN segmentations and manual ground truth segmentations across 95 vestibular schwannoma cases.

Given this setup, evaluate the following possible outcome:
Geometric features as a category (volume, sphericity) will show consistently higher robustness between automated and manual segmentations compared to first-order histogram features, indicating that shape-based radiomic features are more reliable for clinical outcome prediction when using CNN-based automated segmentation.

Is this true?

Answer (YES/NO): NO